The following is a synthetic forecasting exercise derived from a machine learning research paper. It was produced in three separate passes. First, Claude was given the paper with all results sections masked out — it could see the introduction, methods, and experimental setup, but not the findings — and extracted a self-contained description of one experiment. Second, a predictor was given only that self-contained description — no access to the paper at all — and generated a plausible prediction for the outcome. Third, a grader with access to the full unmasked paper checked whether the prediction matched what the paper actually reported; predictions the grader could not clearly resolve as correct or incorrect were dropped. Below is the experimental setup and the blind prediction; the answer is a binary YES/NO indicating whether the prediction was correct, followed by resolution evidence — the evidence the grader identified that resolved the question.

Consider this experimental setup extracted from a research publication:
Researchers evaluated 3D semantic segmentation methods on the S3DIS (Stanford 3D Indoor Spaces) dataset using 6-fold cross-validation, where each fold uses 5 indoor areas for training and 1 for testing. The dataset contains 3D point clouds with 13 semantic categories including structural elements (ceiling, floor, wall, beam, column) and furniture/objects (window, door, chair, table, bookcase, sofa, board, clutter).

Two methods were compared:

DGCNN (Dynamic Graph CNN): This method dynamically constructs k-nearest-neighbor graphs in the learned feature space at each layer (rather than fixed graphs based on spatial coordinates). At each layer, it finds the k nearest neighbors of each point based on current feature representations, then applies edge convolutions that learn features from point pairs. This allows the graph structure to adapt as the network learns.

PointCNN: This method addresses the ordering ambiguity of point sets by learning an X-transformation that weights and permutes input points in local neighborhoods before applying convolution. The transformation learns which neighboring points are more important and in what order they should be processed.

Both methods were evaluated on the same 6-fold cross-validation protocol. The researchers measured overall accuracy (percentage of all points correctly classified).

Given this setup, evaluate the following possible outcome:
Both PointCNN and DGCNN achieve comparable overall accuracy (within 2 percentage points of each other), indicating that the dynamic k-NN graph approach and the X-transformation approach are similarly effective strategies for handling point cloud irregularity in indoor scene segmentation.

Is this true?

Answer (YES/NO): NO